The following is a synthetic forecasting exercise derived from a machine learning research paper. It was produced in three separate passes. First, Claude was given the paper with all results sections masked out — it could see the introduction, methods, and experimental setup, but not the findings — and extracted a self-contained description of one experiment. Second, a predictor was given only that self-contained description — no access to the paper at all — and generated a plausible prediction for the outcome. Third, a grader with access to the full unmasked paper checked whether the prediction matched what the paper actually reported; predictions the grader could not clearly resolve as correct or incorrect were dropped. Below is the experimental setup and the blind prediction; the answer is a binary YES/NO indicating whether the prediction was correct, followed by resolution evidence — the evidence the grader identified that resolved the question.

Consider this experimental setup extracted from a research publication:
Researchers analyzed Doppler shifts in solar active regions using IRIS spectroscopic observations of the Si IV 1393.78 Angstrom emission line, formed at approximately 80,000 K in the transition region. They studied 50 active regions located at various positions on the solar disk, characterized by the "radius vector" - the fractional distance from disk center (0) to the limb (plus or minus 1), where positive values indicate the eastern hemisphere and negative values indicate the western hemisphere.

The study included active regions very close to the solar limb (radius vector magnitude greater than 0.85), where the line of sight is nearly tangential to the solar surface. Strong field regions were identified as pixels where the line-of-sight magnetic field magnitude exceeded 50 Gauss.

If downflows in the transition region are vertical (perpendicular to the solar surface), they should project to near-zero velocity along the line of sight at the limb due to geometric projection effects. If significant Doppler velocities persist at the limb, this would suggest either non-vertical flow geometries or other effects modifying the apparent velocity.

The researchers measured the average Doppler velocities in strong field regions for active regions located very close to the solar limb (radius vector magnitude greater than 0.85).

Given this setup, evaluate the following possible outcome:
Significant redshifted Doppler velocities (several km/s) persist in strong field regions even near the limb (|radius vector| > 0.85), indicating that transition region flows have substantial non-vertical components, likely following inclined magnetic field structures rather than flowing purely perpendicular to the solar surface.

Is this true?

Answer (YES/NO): NO